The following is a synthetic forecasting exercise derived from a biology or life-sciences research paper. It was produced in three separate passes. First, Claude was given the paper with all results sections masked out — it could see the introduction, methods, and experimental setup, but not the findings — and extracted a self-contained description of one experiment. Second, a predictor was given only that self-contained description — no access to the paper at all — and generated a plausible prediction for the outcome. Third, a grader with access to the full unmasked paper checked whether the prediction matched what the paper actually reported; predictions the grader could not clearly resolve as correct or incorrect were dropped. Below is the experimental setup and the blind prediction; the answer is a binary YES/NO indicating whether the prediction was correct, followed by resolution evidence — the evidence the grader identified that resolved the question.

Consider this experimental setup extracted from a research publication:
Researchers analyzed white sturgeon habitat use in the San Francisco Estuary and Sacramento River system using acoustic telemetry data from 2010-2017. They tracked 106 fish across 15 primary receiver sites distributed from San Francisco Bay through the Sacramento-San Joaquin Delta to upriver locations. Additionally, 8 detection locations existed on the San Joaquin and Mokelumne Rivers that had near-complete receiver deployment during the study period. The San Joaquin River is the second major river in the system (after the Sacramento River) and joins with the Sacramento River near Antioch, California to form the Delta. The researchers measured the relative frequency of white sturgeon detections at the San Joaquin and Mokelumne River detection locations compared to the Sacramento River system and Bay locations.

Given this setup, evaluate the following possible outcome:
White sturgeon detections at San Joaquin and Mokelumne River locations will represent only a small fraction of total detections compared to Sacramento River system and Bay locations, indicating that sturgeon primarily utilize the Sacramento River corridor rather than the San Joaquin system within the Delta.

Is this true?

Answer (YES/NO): YES